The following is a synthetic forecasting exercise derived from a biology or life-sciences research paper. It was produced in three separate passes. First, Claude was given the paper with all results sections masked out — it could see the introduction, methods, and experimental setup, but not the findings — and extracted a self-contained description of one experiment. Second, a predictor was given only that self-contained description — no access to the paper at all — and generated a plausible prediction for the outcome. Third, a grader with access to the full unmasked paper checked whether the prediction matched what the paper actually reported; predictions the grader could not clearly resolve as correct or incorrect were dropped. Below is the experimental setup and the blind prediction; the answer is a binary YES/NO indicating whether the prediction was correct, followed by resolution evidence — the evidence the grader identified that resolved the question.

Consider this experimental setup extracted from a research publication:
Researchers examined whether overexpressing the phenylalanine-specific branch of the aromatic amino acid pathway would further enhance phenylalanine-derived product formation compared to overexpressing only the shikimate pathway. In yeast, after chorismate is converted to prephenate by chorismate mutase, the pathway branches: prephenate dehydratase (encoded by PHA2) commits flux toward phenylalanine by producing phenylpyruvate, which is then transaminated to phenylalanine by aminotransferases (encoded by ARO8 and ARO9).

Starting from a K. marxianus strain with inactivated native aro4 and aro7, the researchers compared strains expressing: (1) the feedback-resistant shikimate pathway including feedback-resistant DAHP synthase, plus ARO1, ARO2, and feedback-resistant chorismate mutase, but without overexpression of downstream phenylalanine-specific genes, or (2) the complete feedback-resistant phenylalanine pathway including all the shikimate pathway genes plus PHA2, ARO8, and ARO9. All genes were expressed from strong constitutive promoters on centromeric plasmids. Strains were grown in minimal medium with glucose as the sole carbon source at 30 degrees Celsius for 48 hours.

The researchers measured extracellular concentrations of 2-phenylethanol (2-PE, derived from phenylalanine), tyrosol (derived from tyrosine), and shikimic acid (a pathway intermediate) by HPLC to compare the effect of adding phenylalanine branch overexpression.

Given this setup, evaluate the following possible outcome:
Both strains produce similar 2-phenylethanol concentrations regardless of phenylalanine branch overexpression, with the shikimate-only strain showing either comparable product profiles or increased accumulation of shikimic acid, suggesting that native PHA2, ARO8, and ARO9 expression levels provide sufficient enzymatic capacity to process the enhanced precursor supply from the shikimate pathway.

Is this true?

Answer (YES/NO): NO